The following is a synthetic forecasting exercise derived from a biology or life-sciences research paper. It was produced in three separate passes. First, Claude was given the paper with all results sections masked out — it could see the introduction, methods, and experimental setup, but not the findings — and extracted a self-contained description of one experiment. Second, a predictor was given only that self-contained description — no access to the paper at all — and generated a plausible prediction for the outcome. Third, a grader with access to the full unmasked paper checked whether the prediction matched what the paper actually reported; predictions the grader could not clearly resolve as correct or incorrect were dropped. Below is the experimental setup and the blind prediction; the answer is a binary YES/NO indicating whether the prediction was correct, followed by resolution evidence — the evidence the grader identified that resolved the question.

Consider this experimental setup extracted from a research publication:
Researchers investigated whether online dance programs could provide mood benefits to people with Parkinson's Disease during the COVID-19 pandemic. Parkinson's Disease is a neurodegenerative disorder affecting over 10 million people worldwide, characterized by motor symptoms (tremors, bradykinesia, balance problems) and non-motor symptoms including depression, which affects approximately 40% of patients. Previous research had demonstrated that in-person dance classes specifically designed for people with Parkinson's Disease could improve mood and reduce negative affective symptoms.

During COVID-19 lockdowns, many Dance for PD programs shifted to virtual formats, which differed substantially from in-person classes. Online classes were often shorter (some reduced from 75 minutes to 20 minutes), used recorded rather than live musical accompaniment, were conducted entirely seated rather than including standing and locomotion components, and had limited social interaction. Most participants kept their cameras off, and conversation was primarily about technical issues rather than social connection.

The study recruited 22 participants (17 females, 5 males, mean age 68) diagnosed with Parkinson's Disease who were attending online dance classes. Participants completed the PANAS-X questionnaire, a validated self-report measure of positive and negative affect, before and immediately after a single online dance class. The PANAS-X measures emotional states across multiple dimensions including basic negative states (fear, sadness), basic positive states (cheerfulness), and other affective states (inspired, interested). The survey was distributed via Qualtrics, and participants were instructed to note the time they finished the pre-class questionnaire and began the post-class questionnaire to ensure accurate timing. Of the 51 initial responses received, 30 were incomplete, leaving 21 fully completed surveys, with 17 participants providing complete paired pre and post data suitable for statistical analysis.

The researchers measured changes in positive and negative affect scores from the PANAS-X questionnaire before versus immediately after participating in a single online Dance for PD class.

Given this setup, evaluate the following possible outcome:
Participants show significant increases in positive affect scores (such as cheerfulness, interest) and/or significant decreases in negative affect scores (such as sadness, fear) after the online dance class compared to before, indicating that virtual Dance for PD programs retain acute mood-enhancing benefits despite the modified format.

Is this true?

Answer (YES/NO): YES